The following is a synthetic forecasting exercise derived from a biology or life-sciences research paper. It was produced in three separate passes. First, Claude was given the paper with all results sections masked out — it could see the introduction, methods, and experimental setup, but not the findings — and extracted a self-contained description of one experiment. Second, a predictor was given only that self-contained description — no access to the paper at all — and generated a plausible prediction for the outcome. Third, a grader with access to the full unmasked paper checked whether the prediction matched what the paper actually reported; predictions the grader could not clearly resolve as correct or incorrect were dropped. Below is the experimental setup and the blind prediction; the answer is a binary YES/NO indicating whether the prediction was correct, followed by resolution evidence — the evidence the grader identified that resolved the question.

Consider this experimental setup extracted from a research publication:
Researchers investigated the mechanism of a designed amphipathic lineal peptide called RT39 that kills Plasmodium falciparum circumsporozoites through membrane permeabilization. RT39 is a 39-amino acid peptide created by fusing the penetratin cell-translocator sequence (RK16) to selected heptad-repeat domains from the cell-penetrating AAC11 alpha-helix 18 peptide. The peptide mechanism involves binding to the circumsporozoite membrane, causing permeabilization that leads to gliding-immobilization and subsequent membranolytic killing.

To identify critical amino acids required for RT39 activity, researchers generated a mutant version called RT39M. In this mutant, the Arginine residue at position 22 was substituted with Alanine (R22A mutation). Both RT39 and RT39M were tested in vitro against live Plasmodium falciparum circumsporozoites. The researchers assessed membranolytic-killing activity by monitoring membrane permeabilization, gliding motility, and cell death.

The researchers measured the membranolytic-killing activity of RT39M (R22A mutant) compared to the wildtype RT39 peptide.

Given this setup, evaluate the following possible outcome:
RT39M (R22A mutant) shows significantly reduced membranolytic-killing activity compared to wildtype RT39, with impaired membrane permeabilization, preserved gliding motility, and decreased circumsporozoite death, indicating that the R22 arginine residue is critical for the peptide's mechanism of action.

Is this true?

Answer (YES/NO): YES